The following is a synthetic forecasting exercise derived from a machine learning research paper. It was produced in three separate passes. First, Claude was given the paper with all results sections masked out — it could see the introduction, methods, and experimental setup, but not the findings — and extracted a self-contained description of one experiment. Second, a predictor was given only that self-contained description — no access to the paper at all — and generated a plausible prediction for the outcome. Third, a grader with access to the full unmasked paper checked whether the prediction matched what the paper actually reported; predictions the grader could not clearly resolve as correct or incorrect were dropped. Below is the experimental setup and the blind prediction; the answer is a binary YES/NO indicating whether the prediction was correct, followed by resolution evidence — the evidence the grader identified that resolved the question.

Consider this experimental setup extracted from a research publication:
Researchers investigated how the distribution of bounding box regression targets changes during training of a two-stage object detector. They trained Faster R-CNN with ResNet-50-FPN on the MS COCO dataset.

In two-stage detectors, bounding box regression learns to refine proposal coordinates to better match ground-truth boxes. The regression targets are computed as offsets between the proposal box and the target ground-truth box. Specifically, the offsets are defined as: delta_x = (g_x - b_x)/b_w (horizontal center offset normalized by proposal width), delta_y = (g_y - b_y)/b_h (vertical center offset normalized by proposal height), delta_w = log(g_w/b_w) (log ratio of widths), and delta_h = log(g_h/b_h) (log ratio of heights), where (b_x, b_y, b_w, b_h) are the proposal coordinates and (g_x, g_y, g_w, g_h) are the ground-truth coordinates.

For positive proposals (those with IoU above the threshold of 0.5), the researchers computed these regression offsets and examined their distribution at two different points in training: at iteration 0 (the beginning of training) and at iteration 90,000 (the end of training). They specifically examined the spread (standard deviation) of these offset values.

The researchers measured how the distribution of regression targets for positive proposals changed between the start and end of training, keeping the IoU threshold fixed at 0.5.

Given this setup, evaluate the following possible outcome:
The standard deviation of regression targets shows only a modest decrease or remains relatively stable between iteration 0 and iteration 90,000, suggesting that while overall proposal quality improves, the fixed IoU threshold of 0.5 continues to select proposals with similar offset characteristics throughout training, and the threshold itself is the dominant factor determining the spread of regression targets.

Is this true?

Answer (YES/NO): NO